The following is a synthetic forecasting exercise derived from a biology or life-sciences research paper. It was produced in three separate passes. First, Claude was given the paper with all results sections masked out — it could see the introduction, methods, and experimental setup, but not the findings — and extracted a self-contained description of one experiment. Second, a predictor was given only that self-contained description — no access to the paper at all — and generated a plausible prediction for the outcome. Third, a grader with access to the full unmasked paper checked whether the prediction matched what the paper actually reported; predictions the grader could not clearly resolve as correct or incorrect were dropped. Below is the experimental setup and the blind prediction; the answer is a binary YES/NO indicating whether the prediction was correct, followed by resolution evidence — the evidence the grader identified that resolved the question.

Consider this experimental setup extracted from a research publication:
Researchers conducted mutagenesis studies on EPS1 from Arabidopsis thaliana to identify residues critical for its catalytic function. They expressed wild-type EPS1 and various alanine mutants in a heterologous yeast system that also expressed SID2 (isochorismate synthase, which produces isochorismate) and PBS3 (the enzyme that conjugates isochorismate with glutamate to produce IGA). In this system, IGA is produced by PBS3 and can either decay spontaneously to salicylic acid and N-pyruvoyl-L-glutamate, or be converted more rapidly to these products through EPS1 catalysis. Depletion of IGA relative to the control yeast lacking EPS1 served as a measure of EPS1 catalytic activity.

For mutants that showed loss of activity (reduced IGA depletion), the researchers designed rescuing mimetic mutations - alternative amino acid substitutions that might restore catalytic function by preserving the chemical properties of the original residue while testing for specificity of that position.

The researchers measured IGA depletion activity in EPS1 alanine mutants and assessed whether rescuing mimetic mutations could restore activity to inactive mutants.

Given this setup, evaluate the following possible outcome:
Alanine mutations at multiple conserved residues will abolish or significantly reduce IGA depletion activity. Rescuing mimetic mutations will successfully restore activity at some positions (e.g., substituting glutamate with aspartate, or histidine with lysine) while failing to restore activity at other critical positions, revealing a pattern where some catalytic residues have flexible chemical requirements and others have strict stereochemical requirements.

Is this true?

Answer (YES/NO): NO